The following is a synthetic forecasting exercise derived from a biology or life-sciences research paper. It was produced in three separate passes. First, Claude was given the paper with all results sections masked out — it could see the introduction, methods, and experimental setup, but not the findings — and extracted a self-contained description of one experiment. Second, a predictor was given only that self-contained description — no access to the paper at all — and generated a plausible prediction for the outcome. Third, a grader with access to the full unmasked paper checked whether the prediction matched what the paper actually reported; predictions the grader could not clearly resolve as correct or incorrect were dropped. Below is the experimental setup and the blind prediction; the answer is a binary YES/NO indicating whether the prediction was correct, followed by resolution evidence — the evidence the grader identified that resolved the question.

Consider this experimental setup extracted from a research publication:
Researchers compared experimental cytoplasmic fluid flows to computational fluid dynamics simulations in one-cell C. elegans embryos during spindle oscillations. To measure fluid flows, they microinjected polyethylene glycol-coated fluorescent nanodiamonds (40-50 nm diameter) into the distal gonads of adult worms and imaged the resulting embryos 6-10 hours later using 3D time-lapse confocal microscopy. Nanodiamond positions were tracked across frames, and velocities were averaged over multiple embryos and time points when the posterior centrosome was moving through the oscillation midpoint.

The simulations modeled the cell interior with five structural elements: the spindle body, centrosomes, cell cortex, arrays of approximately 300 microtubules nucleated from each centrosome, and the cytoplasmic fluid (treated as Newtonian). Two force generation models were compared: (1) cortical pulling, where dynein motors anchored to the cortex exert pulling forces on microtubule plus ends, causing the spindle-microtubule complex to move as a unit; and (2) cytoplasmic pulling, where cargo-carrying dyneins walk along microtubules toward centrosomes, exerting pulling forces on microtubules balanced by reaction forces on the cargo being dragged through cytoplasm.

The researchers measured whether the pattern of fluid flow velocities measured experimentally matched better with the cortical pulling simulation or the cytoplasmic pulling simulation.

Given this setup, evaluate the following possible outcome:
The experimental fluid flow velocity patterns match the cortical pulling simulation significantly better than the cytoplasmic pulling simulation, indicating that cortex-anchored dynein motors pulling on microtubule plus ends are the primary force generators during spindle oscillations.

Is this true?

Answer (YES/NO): YES